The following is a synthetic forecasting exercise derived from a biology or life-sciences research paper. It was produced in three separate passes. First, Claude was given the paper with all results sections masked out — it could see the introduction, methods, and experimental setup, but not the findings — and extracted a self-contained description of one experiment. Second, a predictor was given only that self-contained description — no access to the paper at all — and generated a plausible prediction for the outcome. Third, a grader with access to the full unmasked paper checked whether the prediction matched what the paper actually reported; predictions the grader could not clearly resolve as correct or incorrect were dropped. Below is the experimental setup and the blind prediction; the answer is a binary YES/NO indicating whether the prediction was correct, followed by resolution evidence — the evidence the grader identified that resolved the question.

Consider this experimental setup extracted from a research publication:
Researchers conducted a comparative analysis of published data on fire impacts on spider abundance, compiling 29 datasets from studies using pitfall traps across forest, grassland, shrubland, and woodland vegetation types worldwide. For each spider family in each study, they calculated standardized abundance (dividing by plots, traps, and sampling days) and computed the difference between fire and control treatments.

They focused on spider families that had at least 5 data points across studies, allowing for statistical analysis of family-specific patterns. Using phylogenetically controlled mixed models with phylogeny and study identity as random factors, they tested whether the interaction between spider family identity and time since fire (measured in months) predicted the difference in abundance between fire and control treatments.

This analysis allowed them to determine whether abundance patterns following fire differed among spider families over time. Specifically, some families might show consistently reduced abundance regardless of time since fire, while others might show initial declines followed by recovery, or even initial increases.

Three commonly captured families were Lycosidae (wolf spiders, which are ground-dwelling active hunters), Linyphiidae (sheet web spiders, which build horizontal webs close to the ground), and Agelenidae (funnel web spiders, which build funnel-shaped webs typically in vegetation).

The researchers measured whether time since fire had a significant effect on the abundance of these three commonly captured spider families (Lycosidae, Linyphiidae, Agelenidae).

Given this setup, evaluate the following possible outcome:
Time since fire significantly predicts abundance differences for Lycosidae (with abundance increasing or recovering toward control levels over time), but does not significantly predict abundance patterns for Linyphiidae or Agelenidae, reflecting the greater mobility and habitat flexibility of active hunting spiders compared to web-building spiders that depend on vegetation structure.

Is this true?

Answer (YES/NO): NO